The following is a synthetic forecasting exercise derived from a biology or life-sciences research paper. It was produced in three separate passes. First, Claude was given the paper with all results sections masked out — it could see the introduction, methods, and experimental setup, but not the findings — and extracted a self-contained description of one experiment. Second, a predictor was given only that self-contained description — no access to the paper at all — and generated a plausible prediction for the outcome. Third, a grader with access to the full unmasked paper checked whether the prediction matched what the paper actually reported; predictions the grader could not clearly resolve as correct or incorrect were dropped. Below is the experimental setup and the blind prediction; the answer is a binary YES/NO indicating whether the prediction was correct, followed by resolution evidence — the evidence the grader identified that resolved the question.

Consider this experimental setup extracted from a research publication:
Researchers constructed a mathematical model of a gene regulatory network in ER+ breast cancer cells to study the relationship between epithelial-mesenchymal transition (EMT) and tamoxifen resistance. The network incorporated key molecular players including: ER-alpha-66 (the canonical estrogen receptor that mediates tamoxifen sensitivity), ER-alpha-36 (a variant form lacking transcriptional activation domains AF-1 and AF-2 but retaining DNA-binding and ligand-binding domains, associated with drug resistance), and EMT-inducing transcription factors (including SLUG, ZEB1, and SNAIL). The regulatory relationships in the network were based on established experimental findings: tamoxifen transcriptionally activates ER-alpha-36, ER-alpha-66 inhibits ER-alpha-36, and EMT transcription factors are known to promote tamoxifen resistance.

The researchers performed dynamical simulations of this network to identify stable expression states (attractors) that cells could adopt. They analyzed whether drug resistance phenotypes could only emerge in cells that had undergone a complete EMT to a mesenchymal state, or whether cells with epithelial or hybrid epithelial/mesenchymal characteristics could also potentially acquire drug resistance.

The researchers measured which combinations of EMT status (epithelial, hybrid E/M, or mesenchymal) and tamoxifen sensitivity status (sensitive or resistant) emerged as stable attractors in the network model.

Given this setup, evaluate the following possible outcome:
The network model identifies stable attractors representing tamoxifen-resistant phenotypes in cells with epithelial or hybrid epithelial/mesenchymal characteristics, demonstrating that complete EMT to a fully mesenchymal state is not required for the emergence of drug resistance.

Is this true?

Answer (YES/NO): YES